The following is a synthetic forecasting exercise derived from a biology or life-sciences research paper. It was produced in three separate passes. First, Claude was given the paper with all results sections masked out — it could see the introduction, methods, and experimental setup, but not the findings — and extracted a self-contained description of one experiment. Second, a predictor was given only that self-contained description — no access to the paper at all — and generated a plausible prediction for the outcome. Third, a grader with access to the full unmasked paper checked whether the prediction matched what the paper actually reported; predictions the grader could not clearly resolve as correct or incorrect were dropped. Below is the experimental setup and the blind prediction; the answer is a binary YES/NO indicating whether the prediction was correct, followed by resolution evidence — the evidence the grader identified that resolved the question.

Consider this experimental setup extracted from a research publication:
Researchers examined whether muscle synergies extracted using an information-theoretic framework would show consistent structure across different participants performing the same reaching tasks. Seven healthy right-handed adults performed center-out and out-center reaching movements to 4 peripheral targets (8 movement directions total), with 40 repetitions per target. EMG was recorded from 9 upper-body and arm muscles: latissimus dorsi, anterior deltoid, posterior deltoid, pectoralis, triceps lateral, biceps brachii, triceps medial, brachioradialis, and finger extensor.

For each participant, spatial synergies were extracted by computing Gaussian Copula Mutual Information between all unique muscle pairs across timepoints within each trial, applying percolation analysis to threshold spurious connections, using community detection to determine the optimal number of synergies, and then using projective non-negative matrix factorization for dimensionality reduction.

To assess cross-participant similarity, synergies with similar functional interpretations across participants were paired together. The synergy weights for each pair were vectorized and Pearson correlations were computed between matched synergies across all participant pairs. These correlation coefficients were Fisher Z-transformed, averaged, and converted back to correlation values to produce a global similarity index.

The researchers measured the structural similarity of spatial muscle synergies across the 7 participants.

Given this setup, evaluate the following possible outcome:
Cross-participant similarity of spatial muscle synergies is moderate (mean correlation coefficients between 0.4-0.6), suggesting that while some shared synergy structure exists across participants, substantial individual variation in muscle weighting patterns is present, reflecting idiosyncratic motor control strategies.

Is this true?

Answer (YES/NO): NO